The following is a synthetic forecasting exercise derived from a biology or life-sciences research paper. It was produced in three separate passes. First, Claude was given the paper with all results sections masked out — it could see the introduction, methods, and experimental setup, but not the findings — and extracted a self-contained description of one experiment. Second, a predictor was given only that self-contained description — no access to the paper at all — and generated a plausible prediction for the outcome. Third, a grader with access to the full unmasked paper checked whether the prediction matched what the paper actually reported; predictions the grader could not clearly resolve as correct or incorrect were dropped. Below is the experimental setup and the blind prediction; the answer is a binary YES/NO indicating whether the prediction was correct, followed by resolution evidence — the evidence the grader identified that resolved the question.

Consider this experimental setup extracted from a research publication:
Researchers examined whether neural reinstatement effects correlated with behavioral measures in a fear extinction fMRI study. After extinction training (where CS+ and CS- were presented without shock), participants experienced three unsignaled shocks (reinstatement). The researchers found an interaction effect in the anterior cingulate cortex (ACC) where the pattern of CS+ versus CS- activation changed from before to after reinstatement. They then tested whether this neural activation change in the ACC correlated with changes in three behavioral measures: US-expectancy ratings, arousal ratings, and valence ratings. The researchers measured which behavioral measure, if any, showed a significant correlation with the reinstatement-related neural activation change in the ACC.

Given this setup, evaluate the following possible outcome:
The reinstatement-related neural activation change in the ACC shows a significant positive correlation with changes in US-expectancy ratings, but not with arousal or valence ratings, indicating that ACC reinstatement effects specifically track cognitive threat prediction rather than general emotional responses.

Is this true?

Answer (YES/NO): YES